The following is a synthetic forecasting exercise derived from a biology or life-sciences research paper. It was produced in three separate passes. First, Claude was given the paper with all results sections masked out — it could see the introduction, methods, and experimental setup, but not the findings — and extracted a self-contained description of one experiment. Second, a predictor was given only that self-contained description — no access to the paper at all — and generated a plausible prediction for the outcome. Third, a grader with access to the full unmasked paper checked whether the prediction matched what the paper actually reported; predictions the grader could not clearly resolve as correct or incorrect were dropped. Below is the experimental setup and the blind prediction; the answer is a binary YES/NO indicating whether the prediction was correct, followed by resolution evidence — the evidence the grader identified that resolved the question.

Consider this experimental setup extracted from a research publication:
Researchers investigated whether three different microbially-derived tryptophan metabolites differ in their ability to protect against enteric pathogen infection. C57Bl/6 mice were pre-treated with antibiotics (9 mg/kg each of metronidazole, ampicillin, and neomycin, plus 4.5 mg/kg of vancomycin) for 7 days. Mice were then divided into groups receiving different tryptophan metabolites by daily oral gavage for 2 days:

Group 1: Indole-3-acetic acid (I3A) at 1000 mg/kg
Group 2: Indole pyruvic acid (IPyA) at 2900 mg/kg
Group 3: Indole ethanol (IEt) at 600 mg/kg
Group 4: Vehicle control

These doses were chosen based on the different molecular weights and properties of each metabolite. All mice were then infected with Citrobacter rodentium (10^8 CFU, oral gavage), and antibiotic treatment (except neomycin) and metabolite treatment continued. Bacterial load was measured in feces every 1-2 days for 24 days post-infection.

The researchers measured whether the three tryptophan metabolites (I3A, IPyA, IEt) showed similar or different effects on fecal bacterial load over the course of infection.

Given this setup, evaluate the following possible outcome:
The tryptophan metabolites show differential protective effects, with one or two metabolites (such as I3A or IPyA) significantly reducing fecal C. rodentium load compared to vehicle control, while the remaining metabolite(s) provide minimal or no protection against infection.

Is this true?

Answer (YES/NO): NO